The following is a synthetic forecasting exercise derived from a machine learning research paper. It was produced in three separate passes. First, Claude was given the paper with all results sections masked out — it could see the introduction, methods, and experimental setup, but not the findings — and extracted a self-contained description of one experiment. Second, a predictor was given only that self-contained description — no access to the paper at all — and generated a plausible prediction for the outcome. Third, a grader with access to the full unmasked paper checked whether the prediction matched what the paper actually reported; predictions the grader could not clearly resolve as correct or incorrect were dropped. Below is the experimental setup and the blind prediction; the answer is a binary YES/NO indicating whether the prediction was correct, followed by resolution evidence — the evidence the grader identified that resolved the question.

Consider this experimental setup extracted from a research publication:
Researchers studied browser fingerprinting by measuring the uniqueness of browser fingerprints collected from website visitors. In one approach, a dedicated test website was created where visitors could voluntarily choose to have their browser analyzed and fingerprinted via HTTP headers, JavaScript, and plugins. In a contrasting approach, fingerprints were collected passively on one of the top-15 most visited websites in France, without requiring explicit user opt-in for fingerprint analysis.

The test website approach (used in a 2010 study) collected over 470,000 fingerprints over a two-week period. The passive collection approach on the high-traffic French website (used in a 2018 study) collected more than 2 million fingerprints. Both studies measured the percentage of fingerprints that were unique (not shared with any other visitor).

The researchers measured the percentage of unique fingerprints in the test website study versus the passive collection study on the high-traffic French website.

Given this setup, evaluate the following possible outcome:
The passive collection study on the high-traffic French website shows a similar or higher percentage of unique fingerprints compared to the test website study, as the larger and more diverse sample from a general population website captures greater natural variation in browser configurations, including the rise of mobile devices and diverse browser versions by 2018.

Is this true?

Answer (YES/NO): NO